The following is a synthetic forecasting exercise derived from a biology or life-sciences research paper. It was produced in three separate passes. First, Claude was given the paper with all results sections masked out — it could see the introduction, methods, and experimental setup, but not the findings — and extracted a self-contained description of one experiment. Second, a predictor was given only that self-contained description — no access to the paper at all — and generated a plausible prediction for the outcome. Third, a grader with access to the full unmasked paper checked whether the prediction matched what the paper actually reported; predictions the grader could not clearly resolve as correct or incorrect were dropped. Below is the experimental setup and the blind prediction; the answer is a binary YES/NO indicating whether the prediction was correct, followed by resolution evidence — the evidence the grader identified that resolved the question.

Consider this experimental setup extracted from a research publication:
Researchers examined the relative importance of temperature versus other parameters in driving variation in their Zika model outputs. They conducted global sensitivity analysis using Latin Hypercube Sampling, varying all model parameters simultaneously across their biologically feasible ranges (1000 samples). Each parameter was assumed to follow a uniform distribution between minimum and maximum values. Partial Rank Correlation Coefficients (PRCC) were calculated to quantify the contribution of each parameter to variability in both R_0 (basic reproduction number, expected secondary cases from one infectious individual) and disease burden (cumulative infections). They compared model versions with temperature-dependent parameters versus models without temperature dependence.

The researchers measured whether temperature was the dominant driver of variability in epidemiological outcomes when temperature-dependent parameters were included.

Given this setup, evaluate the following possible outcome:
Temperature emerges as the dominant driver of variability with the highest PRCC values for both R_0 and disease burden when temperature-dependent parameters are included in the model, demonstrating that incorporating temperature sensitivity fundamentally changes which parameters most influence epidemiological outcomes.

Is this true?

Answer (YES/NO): YES